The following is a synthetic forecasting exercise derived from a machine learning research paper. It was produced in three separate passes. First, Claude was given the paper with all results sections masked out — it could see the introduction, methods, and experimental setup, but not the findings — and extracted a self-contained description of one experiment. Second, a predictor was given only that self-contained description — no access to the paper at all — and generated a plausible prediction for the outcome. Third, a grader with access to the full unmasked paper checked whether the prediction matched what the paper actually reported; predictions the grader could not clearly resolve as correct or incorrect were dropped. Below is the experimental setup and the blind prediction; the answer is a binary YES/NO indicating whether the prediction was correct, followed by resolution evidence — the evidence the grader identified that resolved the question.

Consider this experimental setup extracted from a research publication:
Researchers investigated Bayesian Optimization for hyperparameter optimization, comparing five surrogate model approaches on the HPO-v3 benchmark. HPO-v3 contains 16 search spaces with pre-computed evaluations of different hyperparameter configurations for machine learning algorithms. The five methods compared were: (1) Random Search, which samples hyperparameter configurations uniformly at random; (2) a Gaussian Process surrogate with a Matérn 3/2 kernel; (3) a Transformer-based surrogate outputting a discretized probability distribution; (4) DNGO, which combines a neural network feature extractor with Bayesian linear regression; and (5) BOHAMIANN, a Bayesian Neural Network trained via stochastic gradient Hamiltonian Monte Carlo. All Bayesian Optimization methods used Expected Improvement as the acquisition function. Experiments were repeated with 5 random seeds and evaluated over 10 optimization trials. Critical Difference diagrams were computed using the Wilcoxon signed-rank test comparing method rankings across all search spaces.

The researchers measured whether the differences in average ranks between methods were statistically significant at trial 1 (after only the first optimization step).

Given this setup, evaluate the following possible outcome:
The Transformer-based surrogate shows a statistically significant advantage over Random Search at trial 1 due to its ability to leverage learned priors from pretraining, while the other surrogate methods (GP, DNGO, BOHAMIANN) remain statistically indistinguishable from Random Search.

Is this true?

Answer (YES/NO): NO